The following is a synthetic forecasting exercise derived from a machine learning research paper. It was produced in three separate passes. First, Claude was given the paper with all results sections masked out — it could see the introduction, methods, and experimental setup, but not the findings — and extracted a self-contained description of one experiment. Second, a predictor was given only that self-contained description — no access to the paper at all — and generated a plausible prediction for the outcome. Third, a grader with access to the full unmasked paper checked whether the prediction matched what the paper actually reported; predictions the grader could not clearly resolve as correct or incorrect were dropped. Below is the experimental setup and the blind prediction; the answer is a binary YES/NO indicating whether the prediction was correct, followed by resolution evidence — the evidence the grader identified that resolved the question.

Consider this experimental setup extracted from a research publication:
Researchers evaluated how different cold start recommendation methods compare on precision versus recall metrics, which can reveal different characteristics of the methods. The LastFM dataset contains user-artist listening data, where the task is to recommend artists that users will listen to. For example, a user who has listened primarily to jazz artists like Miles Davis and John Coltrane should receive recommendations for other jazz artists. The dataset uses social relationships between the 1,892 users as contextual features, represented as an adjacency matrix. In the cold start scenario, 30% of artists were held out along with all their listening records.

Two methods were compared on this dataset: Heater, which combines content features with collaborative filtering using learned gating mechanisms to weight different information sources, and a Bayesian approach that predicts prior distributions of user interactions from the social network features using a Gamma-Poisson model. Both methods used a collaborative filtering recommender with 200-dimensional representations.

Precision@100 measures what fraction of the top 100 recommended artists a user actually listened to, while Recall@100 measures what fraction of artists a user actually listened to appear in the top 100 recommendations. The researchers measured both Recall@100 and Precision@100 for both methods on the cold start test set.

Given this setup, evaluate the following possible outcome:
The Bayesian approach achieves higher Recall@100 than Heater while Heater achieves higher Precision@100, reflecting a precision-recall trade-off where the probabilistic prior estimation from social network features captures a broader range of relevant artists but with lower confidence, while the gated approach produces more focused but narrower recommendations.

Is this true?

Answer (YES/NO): NO